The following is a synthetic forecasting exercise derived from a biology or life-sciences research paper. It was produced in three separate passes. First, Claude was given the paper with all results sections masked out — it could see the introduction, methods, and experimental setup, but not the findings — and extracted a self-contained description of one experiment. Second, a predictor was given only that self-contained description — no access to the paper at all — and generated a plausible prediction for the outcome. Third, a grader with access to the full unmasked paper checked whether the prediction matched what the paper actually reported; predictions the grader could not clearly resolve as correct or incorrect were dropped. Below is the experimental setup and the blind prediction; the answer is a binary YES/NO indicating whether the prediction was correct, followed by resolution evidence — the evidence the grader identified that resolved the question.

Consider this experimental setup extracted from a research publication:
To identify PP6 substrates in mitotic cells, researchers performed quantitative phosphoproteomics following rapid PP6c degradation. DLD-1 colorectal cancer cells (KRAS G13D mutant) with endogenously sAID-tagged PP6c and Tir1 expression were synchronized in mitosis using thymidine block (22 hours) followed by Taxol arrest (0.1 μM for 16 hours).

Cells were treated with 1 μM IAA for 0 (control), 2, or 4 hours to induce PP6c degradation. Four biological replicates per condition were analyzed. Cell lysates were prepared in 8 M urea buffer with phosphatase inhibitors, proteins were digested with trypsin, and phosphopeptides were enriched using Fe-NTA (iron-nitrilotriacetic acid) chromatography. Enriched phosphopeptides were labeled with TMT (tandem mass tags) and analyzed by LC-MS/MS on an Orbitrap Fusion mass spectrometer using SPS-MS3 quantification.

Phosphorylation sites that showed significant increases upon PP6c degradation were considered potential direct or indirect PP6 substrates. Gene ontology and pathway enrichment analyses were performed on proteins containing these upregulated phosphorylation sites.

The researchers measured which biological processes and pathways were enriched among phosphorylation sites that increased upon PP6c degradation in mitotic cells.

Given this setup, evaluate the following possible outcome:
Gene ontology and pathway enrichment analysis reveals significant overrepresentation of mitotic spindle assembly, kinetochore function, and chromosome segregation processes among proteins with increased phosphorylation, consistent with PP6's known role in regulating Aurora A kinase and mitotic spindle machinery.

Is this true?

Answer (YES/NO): YES